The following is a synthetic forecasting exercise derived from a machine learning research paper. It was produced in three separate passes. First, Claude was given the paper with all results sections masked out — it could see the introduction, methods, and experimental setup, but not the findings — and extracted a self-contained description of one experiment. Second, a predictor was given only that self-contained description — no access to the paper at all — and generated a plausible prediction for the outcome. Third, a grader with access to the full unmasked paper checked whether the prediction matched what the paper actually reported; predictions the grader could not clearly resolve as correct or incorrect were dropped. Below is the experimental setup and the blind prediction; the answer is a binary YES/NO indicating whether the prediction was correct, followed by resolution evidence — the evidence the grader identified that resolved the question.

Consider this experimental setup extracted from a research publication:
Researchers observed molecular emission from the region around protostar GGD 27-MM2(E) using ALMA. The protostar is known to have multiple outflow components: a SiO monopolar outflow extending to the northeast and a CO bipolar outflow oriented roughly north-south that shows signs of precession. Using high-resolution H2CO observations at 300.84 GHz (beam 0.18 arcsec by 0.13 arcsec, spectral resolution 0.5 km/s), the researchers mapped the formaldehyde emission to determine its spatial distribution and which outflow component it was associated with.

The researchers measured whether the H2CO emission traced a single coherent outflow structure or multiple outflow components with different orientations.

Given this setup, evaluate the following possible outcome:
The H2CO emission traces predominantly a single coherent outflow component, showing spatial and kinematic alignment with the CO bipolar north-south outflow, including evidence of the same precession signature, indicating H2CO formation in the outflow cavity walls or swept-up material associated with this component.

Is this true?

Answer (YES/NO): NO